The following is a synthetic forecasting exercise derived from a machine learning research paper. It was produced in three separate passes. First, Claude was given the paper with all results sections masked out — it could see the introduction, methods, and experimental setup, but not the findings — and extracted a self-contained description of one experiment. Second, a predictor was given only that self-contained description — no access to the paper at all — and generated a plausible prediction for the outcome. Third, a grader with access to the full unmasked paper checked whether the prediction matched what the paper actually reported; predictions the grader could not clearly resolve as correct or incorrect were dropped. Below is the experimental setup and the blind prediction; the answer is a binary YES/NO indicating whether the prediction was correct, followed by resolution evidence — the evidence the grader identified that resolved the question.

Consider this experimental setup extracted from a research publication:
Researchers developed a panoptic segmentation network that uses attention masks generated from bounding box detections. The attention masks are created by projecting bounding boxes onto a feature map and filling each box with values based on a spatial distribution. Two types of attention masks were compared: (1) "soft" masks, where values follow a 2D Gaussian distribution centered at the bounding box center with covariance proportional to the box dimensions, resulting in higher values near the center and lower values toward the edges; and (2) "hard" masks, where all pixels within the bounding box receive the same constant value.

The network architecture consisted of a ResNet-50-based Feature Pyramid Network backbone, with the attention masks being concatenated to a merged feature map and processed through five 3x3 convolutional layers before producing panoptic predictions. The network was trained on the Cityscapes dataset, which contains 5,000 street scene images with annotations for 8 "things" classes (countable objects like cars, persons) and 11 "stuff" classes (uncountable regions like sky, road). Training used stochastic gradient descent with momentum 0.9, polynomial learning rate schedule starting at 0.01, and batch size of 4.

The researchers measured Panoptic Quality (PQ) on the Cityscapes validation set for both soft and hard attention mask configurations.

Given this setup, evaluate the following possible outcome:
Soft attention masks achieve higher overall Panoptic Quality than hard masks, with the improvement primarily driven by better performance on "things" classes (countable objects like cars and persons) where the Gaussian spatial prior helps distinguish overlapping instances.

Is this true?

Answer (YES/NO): YES